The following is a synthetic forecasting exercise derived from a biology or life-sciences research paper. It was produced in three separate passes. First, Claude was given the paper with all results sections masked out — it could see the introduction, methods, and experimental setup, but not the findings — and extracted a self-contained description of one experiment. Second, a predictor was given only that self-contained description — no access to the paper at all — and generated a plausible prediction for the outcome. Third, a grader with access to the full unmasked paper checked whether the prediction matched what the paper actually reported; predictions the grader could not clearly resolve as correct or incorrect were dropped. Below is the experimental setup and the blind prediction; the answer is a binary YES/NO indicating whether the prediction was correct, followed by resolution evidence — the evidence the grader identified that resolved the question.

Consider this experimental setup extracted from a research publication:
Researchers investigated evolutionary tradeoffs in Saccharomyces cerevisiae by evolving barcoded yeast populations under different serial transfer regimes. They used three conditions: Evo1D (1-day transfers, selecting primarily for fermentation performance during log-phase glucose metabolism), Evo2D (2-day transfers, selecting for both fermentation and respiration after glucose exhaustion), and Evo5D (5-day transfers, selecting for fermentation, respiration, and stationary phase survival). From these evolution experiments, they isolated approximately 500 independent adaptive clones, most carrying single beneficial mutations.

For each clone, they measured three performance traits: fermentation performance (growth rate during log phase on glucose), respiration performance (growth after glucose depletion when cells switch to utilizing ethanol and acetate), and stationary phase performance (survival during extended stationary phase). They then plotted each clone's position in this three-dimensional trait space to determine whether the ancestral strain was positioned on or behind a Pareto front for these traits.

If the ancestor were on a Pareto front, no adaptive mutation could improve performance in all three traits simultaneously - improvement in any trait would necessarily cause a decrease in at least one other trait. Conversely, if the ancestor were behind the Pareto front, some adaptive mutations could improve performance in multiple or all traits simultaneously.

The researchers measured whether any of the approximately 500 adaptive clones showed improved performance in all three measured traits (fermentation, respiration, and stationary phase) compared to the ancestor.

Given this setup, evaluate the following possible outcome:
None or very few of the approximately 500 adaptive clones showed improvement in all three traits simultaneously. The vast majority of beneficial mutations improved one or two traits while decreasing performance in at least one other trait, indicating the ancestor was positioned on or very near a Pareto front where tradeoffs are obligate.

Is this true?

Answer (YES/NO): NO